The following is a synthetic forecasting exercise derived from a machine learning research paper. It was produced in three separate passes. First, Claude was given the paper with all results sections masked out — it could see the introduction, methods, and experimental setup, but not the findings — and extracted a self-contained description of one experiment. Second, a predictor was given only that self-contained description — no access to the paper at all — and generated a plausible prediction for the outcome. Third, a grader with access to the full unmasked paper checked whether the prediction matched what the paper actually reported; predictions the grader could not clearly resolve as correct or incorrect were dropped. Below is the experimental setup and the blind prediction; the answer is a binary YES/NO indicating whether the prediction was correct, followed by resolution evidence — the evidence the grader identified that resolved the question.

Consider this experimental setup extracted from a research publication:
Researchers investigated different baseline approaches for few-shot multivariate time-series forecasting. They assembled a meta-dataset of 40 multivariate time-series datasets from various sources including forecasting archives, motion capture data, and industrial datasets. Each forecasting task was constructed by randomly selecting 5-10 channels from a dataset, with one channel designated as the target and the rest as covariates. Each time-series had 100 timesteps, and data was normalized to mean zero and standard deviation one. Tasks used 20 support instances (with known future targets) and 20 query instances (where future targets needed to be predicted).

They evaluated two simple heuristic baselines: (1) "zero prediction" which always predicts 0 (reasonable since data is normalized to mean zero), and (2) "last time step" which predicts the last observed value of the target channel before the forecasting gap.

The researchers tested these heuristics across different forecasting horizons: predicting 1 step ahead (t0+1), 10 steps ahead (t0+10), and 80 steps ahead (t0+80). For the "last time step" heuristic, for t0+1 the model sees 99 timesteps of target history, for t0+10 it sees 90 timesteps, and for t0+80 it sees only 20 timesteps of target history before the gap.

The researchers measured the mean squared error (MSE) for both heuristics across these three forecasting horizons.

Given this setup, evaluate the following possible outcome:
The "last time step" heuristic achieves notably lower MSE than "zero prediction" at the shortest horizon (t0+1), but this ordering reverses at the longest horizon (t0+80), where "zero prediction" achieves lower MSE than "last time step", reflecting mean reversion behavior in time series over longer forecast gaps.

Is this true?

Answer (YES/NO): YES